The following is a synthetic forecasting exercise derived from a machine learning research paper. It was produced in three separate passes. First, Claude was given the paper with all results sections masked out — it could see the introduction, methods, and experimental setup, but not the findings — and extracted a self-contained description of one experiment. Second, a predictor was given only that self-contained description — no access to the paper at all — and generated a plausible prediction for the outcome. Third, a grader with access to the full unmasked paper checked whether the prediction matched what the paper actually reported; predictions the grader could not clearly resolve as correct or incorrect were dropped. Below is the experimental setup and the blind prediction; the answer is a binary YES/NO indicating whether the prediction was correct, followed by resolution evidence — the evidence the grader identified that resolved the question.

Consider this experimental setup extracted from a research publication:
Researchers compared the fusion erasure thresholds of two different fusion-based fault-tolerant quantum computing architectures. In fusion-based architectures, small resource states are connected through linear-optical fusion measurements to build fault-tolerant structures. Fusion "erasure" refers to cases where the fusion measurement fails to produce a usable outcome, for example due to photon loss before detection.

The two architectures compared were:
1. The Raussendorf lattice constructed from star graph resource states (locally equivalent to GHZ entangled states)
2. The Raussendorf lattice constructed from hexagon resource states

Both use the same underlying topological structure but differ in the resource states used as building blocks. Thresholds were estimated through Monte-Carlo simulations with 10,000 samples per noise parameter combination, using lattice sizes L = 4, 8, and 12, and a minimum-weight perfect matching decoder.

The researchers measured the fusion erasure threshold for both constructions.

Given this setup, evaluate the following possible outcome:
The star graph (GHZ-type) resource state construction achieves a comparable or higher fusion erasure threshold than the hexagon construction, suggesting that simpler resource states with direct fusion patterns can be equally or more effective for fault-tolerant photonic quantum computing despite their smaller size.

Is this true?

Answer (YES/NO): NO